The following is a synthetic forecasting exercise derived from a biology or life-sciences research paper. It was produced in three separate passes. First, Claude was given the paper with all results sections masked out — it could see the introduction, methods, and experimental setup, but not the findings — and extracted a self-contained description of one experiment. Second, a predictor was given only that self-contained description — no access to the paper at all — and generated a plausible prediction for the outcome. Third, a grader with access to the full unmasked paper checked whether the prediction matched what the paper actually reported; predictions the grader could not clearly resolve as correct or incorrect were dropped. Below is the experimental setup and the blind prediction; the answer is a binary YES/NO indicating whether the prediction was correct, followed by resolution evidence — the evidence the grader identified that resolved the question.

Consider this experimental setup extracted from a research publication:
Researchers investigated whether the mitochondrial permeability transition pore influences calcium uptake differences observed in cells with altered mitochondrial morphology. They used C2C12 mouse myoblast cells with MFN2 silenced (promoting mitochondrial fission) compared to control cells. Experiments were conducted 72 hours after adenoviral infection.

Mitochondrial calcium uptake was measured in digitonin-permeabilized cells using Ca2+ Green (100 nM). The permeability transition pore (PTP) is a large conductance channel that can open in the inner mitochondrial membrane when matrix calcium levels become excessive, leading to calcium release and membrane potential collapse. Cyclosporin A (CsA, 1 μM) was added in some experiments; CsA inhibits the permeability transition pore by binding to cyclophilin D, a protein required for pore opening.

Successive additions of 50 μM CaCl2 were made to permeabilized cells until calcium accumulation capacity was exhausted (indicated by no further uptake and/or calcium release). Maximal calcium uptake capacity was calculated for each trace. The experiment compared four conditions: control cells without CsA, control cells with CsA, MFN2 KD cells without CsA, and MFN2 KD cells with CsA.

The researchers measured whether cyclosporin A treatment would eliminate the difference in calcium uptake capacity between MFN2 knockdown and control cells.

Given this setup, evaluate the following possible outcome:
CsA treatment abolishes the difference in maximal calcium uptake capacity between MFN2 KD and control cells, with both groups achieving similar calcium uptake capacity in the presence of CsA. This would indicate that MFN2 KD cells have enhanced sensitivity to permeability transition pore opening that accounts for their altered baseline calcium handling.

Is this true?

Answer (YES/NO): NO